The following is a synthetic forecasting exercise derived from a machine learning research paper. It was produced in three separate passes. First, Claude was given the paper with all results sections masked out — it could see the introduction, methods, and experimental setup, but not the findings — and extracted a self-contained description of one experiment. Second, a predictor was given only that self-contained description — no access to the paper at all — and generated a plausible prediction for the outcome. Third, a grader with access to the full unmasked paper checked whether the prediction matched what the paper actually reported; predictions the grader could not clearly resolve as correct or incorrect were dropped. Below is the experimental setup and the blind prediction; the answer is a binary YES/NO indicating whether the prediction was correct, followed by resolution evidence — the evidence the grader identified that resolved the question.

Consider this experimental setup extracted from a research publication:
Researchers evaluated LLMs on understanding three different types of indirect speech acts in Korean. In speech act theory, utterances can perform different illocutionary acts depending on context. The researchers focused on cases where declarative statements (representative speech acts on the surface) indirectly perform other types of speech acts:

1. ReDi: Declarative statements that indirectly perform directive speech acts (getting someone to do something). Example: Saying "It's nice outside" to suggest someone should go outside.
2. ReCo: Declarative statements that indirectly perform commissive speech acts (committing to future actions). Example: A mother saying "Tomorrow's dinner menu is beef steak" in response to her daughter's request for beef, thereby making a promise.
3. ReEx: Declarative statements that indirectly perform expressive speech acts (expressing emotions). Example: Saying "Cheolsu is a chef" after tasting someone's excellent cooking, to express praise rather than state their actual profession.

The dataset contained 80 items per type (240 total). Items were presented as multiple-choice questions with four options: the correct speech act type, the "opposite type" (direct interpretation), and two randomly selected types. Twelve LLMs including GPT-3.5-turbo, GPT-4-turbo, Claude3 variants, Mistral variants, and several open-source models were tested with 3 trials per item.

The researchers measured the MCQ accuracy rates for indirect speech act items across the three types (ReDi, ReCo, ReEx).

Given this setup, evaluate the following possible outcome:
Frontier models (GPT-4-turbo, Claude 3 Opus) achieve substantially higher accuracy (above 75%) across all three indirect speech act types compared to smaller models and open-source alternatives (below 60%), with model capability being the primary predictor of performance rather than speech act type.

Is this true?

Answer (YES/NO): NO